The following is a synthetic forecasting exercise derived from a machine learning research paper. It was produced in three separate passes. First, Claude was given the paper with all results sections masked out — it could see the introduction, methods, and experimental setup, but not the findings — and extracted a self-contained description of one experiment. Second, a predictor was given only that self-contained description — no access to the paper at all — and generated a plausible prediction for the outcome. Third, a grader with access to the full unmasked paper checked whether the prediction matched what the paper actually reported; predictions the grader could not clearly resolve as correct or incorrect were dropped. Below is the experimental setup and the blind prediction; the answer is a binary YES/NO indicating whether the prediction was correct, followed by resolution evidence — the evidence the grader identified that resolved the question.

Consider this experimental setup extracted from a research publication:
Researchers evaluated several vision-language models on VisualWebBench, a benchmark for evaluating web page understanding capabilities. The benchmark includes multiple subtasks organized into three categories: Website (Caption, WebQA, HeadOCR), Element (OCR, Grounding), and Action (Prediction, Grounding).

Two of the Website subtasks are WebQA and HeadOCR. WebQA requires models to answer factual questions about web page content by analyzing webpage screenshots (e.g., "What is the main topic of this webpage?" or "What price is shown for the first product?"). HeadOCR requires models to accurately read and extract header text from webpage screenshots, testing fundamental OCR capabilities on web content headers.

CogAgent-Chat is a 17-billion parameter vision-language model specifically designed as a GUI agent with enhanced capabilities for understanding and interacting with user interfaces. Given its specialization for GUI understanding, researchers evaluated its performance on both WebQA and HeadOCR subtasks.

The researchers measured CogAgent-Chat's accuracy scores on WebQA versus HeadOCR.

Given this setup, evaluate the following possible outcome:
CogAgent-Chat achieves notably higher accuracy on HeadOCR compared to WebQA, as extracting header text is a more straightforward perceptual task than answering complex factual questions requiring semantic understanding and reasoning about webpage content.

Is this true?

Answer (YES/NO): NO